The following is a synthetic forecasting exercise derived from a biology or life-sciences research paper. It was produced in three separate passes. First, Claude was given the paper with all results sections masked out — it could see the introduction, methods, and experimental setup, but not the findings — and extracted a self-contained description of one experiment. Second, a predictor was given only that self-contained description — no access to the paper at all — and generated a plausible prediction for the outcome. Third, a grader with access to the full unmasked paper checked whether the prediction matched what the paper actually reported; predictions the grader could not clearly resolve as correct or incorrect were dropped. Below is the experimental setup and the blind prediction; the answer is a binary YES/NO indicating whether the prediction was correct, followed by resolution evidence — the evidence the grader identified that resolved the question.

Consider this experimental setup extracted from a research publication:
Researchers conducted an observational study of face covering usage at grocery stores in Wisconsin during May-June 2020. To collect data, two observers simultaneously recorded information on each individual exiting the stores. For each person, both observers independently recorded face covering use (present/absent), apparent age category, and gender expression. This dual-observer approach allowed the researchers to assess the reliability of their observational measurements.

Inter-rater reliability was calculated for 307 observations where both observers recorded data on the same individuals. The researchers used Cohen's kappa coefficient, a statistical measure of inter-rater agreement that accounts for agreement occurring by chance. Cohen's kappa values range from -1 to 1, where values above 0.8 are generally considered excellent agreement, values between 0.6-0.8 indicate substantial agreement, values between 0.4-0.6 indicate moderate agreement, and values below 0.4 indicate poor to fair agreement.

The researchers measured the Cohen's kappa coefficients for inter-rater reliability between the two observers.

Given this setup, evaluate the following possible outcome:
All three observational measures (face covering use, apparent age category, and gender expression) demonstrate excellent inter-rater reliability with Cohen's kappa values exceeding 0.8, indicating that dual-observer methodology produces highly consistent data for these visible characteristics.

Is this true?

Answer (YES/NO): NO